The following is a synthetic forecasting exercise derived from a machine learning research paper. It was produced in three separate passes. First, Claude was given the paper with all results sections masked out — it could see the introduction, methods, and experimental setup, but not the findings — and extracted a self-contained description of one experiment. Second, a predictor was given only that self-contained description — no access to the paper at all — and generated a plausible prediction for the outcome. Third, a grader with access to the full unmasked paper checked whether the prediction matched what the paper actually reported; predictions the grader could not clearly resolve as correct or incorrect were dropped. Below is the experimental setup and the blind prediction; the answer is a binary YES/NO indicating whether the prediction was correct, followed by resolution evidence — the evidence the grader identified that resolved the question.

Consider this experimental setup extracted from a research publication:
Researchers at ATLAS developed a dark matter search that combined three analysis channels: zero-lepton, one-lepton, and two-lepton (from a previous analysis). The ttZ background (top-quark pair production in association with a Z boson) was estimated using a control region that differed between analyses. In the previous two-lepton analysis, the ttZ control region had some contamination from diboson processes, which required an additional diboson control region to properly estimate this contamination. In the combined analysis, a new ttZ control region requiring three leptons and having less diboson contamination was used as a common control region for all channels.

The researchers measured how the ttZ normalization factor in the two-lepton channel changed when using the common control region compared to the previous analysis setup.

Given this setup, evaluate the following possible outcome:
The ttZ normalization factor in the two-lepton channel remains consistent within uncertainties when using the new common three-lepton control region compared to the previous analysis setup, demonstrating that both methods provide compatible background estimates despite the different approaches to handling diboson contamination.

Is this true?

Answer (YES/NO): NO